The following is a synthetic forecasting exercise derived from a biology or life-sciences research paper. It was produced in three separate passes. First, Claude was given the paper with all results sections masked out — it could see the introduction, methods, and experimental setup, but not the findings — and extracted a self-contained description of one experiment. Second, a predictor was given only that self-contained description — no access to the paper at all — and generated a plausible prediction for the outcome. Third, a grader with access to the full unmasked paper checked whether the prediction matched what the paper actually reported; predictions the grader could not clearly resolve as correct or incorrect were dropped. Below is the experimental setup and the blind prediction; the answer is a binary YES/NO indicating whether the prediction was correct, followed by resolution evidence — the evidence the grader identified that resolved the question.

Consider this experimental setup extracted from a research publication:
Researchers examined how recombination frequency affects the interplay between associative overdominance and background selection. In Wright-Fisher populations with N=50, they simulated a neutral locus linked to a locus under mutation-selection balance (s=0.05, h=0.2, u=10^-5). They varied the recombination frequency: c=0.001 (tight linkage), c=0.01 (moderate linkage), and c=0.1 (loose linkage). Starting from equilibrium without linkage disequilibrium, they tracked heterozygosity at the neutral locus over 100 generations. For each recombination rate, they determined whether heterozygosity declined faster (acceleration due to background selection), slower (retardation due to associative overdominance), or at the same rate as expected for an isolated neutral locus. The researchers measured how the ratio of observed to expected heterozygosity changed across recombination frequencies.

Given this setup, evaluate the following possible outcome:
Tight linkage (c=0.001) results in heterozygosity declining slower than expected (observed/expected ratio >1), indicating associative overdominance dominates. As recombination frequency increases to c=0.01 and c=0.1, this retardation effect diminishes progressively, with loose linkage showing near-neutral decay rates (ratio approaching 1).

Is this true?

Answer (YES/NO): NO